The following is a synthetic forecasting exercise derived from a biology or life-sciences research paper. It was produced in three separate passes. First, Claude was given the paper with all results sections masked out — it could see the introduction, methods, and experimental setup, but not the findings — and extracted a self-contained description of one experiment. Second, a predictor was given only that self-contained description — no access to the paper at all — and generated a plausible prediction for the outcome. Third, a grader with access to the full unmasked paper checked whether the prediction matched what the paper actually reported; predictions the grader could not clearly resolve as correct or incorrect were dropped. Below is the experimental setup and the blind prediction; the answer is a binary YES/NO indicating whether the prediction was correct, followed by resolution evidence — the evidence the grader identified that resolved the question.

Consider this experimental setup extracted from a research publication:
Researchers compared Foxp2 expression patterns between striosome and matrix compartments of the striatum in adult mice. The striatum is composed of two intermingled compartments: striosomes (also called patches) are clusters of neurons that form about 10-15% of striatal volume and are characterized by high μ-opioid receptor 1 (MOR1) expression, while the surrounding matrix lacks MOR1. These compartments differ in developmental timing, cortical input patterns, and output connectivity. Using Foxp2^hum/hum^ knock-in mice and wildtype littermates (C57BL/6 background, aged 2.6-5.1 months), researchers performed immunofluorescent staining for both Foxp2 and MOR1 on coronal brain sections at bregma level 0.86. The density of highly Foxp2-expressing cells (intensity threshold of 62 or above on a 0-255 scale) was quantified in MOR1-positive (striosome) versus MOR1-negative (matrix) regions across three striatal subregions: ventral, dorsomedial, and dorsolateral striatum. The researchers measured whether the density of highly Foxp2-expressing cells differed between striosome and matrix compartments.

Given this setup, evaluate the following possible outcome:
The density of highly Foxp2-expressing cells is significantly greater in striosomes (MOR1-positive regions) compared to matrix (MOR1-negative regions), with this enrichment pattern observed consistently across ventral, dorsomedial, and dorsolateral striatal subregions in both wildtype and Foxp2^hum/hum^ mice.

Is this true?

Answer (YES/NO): NO